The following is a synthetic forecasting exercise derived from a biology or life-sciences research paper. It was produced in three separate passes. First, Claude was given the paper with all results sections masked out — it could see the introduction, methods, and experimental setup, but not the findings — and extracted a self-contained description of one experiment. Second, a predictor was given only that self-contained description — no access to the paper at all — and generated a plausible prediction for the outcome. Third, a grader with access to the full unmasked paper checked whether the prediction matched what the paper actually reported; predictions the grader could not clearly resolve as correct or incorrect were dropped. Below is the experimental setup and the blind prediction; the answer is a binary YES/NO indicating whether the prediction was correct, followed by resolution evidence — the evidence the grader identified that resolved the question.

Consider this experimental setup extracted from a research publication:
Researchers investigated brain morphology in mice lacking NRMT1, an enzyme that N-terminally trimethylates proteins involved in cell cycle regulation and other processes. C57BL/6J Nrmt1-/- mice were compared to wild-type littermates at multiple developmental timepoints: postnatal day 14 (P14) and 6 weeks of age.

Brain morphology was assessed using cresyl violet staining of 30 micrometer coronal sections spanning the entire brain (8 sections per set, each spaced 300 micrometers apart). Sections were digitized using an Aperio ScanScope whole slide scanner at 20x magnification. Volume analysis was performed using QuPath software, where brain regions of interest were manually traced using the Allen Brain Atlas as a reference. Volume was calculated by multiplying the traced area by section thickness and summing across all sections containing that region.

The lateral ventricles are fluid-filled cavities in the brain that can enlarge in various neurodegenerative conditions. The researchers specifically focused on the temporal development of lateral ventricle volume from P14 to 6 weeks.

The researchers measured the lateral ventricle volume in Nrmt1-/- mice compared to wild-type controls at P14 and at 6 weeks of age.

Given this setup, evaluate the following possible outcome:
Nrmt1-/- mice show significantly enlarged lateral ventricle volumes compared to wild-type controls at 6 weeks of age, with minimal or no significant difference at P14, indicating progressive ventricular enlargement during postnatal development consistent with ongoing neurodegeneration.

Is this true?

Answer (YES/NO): YES